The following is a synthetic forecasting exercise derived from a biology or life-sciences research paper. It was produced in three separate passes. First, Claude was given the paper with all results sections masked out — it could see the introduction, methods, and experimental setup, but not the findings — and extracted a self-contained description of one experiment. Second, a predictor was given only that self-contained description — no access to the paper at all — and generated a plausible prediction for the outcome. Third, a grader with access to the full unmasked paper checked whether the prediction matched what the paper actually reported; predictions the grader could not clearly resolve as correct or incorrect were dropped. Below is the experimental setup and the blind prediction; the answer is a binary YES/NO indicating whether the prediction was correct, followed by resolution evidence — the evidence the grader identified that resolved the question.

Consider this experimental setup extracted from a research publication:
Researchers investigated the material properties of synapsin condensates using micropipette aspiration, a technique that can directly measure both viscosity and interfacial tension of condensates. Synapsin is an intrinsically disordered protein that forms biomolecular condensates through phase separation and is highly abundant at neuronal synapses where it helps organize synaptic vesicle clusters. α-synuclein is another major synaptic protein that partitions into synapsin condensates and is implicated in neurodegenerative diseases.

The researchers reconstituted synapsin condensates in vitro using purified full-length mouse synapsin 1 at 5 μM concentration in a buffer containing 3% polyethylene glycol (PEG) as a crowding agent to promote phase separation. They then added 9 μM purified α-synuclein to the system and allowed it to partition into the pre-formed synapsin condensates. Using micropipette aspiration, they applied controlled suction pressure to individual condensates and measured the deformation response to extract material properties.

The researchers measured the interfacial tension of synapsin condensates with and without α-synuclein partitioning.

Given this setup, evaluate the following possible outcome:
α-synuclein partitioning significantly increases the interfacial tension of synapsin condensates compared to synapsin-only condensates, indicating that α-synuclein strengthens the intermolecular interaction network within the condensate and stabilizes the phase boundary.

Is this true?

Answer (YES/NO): NO